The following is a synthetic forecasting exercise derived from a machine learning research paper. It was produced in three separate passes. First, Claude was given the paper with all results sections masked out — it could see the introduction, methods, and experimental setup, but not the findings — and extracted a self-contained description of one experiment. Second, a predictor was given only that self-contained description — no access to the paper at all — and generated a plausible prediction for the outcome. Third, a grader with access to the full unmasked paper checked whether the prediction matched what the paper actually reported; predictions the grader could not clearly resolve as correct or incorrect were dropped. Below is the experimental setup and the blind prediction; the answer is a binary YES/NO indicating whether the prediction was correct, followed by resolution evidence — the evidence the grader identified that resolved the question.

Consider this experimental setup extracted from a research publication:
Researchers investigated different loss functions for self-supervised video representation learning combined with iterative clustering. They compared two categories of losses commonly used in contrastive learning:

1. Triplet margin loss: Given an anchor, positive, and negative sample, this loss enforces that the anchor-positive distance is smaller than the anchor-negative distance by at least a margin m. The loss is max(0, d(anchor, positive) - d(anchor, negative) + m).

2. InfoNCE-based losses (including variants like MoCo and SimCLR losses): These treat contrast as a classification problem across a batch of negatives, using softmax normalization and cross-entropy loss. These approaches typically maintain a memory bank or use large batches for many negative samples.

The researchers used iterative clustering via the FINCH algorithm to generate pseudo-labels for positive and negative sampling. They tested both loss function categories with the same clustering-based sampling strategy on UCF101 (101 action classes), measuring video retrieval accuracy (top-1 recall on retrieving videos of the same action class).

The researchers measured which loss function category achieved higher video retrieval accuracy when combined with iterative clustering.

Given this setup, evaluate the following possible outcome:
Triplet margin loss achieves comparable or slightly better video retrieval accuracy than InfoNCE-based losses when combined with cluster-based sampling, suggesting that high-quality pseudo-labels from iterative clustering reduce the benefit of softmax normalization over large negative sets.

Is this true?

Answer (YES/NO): YES